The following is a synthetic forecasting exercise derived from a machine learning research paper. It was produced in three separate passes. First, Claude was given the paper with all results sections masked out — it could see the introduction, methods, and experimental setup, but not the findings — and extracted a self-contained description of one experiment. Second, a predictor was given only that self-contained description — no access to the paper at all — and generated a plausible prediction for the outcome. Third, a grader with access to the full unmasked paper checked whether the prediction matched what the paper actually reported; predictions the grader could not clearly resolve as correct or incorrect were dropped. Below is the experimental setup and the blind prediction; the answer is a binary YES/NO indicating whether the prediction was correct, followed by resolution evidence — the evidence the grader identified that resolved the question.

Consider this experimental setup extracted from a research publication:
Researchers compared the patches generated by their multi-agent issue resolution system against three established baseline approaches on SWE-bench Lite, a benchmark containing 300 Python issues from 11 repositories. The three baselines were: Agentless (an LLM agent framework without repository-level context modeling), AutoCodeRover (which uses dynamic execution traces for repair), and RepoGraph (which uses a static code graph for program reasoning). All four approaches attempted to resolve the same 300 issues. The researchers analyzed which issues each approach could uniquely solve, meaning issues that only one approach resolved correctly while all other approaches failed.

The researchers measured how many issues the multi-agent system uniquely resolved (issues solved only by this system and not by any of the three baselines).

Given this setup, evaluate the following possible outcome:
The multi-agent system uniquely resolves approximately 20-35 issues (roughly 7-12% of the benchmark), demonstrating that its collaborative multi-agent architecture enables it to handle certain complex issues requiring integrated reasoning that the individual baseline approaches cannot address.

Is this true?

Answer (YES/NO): NO